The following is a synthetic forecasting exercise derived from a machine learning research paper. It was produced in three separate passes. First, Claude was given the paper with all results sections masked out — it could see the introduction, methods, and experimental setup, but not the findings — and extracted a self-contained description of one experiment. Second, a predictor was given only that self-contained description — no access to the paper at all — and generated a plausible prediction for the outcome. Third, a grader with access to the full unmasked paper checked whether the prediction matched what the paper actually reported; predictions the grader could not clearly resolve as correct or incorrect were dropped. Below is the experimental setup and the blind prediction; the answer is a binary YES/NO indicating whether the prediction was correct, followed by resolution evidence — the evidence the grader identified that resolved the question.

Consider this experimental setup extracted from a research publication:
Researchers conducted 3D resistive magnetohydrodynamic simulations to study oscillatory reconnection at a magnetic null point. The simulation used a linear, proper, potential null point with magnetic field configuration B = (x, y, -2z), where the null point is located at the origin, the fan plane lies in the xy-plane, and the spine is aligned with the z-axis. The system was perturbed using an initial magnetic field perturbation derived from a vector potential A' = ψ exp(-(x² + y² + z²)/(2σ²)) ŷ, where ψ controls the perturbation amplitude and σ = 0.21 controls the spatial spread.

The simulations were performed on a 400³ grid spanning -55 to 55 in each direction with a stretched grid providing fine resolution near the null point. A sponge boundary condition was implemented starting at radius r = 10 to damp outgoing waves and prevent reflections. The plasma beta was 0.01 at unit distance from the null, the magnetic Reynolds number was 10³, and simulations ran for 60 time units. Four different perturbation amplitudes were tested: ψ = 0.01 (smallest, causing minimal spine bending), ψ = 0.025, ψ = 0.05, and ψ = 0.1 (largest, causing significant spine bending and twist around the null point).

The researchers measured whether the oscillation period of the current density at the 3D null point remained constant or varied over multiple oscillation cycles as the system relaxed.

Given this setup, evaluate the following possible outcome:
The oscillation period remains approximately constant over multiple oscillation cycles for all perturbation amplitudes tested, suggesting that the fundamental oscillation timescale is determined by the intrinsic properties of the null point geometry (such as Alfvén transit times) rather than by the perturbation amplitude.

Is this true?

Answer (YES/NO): YES